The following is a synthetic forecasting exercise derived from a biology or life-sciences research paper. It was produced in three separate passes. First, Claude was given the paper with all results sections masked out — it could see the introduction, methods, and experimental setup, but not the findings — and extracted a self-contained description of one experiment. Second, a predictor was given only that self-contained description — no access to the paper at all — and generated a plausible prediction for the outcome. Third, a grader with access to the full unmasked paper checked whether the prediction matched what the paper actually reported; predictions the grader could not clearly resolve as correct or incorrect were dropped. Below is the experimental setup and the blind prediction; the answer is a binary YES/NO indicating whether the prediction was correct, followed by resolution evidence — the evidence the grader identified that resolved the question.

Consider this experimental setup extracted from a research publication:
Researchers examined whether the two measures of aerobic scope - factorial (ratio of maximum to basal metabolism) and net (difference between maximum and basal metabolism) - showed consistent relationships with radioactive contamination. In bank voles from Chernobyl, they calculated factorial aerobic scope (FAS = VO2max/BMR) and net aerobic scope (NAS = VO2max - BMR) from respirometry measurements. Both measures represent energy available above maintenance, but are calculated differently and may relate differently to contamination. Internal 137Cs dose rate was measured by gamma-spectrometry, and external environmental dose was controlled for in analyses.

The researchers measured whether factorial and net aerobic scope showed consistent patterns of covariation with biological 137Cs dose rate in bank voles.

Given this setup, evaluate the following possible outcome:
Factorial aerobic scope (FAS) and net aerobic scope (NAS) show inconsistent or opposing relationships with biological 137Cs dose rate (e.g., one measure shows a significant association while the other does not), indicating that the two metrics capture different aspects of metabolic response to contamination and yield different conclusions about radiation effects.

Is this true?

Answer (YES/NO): NO